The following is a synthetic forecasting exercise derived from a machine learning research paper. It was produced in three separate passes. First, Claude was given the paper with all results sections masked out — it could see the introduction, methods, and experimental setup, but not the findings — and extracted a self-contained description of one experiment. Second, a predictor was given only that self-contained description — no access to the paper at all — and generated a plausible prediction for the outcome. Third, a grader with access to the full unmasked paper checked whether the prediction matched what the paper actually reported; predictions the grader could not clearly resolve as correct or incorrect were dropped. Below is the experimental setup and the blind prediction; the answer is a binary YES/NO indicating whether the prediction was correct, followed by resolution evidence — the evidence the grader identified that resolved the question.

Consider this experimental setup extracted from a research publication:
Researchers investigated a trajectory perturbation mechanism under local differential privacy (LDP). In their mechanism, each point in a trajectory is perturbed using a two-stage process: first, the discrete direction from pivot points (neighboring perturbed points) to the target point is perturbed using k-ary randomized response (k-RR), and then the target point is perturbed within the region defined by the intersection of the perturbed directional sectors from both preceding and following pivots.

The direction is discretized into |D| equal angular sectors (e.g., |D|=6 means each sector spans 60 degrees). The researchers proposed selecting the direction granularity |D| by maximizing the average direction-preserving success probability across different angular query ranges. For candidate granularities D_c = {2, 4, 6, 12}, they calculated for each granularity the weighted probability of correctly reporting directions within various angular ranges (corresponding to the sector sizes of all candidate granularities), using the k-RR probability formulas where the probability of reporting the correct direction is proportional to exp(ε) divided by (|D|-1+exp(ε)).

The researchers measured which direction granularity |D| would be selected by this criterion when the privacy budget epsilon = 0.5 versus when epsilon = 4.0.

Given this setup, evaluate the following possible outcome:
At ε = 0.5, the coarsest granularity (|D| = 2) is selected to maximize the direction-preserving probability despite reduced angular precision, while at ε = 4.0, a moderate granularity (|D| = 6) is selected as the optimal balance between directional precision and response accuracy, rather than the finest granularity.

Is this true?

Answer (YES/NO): NO